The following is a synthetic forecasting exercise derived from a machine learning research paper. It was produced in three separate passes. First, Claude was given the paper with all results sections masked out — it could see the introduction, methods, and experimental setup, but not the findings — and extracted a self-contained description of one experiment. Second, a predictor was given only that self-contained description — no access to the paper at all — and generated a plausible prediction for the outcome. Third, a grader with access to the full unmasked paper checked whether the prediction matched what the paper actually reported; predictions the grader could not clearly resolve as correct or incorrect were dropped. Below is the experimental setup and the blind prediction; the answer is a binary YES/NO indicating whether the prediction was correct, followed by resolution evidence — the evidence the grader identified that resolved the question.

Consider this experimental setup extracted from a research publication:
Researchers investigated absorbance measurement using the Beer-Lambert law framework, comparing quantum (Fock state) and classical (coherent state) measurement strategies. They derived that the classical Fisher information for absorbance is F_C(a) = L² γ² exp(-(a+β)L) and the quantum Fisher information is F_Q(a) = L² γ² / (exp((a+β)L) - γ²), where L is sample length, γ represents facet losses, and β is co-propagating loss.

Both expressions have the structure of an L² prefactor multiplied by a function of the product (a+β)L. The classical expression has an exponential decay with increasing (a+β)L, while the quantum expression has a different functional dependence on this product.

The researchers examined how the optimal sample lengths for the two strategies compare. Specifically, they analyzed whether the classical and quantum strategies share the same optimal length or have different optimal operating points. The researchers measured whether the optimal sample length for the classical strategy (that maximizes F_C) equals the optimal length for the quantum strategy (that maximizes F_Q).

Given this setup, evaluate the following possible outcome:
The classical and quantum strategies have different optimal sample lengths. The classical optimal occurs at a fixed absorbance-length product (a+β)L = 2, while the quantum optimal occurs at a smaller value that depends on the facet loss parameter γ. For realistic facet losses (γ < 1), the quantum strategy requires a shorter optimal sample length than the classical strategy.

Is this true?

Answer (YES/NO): YES